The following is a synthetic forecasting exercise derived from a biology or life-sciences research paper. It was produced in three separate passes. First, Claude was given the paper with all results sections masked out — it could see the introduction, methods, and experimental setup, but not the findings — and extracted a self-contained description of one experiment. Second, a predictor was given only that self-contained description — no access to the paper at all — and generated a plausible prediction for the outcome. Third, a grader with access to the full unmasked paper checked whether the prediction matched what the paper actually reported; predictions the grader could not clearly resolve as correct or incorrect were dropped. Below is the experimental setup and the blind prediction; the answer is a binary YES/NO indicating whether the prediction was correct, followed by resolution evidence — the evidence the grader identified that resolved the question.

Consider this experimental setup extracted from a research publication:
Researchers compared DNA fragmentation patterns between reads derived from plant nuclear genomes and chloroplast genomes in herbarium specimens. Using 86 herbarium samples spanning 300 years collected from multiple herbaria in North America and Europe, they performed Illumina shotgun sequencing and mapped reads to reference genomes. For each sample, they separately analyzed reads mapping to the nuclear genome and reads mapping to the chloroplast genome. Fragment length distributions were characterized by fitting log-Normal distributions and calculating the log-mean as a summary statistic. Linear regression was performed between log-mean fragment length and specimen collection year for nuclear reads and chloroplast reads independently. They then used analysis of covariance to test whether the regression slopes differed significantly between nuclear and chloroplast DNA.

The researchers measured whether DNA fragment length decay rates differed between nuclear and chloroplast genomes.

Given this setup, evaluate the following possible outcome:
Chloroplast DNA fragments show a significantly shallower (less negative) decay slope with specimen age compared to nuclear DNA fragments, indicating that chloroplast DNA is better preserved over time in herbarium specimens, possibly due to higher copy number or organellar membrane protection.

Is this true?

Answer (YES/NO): NO